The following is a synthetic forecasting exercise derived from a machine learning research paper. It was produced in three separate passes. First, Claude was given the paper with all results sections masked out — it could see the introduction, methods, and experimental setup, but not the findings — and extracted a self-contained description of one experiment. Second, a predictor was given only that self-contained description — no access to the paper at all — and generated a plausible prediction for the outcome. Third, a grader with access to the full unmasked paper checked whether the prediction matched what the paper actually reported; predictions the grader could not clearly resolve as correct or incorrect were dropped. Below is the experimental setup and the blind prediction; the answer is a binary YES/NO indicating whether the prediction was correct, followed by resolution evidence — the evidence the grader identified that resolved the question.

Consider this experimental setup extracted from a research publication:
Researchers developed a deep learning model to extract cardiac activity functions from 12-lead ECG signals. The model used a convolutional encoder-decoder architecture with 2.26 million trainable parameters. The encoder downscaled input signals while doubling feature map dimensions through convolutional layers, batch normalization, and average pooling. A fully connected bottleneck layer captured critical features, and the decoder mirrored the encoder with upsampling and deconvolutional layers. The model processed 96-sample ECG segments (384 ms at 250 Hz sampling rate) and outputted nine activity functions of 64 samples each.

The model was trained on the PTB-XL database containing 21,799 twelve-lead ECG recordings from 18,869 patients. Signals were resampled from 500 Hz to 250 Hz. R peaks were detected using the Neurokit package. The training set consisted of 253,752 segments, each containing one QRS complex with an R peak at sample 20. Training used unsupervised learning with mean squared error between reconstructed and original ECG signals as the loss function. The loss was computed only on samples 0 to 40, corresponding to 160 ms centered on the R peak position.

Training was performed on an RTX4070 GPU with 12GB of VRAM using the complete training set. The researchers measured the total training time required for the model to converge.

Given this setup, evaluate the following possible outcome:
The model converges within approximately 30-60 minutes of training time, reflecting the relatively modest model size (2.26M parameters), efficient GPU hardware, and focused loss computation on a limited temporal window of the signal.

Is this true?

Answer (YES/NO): NO